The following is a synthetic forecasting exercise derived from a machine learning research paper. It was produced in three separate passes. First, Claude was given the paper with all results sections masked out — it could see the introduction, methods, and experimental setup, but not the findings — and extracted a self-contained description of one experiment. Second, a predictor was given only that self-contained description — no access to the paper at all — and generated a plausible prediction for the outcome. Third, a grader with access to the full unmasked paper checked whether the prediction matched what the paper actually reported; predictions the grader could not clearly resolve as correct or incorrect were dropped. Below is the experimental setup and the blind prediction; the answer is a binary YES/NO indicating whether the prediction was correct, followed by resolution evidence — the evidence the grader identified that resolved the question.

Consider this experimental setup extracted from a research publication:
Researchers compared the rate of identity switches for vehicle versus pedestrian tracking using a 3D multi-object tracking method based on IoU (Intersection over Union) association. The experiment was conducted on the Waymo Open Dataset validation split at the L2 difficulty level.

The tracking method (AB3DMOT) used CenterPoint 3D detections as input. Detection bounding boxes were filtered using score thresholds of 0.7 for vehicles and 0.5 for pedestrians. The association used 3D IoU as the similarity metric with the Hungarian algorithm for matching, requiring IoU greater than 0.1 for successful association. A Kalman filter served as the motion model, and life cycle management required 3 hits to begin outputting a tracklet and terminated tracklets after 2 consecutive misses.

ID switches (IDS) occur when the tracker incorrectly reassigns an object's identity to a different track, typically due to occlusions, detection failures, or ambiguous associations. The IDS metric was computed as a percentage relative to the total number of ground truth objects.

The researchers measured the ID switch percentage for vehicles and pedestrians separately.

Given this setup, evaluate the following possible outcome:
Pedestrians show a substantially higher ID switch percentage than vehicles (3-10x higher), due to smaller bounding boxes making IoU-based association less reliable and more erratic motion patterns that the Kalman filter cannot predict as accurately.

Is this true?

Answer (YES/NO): YES